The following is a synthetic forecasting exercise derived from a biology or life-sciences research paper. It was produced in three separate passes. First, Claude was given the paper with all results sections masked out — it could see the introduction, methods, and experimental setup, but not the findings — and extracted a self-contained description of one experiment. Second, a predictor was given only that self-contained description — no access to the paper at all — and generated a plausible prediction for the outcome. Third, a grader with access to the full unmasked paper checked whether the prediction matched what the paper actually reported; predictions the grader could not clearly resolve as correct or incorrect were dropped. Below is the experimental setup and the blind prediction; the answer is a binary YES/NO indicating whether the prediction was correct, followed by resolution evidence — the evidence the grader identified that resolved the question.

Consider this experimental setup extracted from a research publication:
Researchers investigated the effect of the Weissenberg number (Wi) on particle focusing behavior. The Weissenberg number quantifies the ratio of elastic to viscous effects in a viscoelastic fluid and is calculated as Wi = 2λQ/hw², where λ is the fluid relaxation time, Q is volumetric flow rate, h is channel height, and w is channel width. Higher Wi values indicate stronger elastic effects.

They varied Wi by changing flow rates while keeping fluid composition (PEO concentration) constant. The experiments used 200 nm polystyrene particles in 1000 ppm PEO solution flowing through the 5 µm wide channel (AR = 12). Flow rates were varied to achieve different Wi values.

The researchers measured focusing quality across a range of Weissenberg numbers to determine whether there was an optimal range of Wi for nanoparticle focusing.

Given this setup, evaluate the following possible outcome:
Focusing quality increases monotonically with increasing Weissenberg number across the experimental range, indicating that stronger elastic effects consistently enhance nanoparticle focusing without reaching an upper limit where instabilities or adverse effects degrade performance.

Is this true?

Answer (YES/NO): NO